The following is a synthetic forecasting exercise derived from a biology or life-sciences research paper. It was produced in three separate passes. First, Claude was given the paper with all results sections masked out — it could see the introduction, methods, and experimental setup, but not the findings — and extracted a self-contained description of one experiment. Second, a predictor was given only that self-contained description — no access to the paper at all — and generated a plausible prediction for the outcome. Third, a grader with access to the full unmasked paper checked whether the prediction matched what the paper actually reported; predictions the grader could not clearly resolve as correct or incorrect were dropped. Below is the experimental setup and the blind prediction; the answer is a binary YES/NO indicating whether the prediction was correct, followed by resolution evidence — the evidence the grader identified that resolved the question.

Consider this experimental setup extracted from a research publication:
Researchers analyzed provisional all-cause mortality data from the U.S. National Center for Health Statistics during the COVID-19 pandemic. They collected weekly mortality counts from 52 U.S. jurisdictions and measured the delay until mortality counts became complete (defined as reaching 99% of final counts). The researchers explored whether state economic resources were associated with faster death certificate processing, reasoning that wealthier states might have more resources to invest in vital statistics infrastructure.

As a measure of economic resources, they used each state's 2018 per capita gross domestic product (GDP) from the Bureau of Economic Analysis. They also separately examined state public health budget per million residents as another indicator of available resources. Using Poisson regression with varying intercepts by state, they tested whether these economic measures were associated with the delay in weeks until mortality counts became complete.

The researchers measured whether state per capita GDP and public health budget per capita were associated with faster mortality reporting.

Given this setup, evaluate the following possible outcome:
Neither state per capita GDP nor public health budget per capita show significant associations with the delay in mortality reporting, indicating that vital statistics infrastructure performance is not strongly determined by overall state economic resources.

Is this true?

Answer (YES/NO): YES